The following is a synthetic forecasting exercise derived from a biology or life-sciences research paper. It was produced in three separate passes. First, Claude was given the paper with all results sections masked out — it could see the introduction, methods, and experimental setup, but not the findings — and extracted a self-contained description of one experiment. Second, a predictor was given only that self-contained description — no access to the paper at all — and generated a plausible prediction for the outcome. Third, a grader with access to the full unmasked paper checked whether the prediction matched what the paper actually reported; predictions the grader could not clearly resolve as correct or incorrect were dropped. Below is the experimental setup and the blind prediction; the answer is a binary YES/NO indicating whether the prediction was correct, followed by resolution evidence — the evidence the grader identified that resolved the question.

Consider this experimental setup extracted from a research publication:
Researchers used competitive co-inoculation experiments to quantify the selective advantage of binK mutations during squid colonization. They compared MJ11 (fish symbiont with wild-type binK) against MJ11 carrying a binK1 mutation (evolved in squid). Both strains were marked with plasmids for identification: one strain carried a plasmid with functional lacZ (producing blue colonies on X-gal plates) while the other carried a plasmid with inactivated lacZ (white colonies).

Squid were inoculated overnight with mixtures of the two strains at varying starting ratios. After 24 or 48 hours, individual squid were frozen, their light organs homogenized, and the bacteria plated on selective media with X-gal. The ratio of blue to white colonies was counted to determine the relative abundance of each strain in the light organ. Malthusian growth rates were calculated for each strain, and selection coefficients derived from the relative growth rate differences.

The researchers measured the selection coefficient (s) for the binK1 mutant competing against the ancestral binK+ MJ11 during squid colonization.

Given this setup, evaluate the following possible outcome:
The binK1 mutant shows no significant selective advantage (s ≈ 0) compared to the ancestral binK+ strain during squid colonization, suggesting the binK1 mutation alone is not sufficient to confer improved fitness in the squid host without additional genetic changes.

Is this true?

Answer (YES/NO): NO